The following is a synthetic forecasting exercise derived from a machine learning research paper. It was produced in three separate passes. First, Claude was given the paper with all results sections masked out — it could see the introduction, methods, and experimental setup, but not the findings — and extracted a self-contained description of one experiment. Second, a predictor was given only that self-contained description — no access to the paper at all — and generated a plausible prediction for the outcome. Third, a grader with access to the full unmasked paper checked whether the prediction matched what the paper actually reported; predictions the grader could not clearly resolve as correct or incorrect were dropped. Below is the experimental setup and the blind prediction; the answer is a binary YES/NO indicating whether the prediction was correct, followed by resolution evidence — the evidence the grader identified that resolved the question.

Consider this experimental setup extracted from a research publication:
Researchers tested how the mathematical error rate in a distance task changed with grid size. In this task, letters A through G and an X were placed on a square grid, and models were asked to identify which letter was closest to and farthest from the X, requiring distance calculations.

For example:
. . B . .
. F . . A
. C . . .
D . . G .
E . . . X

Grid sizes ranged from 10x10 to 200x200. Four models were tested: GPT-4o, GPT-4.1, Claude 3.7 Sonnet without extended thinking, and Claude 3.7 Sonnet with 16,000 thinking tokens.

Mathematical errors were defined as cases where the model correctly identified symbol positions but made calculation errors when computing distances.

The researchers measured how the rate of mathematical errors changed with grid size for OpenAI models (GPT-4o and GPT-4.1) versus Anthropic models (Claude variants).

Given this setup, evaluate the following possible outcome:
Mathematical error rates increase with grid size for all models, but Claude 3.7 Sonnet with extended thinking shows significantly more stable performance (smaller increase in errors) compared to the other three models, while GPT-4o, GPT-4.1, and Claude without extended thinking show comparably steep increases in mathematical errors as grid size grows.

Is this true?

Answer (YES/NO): NO